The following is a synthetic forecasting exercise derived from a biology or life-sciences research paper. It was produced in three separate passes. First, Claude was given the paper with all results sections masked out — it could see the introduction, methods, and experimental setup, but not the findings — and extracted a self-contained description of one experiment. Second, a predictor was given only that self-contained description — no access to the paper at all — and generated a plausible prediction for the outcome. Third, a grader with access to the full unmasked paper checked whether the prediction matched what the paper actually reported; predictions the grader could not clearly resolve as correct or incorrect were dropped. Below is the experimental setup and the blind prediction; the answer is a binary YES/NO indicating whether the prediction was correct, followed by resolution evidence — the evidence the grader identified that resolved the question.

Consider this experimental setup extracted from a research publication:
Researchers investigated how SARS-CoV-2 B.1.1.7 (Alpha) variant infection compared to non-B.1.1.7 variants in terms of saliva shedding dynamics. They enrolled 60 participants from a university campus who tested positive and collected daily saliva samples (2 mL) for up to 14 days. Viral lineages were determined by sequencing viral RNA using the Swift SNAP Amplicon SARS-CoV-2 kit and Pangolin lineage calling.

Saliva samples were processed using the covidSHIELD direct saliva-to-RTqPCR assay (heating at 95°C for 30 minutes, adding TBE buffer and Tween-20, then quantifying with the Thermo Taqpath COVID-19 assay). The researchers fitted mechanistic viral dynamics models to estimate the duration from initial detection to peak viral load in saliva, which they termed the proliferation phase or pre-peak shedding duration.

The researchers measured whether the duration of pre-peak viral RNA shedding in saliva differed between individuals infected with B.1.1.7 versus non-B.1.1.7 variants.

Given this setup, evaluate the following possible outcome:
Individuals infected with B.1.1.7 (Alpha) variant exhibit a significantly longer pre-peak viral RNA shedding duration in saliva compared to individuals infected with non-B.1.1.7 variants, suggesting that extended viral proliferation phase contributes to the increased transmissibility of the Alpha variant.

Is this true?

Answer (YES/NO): YES